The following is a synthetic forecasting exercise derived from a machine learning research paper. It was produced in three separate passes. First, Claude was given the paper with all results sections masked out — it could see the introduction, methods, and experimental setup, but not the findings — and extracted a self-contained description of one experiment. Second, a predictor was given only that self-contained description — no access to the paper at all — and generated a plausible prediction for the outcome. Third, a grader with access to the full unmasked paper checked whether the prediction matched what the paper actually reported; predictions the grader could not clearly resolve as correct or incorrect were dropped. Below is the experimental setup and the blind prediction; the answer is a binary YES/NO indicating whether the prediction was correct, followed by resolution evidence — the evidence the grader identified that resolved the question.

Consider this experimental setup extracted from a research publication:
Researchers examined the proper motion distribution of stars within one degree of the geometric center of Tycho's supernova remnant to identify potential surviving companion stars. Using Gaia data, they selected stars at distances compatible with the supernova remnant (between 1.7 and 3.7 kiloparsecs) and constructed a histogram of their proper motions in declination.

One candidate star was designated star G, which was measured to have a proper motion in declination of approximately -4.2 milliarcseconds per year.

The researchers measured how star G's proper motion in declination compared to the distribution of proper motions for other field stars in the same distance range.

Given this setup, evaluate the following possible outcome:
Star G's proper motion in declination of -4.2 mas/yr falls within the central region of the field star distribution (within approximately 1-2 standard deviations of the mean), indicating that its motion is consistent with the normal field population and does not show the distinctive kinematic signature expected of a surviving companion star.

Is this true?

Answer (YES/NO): NO